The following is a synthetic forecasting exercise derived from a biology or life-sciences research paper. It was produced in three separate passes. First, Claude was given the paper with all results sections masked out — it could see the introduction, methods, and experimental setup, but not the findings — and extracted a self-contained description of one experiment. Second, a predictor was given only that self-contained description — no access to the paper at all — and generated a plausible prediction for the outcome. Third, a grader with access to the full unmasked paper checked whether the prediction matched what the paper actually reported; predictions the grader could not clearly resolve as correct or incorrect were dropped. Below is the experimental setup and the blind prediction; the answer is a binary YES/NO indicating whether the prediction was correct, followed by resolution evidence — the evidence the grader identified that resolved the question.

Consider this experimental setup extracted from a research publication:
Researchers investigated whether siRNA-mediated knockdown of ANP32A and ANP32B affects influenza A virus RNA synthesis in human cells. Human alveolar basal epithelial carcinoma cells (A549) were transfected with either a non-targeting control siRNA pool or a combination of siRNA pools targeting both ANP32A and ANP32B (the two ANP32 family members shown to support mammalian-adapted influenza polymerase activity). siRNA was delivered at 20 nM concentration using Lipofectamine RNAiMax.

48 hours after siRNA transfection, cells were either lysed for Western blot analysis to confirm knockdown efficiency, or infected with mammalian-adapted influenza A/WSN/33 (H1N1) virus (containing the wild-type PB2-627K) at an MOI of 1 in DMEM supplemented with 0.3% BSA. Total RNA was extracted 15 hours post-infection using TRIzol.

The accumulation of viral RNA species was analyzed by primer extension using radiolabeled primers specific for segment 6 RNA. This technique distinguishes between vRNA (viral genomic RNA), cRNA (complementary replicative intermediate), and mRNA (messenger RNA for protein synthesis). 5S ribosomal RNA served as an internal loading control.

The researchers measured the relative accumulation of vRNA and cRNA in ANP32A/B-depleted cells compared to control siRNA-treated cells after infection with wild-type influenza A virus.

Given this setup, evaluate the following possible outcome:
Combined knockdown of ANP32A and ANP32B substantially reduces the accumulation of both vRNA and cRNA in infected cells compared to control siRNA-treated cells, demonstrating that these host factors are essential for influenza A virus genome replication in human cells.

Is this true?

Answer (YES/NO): YES